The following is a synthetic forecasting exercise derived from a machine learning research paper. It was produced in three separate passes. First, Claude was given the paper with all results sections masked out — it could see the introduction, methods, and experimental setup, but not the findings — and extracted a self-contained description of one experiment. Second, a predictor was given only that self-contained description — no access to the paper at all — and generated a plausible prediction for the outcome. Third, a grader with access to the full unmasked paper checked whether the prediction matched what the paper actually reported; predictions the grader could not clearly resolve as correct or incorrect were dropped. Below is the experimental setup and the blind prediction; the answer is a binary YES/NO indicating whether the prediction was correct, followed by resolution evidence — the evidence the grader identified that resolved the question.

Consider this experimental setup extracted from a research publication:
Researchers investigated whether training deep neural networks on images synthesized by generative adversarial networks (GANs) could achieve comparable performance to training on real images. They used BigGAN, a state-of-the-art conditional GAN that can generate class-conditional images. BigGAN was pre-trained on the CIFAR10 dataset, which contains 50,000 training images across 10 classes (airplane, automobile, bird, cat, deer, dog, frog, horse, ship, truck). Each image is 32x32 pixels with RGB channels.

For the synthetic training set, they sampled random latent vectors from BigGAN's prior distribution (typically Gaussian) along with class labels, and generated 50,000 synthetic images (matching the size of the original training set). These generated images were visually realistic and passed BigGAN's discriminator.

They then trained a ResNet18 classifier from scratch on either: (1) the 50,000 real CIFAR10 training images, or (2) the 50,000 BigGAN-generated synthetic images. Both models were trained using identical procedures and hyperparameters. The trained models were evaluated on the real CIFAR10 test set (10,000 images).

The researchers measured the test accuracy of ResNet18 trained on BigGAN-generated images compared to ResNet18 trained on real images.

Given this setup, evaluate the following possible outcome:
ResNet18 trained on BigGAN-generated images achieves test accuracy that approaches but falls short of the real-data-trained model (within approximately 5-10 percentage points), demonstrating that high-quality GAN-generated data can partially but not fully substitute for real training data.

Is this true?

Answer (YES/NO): NO